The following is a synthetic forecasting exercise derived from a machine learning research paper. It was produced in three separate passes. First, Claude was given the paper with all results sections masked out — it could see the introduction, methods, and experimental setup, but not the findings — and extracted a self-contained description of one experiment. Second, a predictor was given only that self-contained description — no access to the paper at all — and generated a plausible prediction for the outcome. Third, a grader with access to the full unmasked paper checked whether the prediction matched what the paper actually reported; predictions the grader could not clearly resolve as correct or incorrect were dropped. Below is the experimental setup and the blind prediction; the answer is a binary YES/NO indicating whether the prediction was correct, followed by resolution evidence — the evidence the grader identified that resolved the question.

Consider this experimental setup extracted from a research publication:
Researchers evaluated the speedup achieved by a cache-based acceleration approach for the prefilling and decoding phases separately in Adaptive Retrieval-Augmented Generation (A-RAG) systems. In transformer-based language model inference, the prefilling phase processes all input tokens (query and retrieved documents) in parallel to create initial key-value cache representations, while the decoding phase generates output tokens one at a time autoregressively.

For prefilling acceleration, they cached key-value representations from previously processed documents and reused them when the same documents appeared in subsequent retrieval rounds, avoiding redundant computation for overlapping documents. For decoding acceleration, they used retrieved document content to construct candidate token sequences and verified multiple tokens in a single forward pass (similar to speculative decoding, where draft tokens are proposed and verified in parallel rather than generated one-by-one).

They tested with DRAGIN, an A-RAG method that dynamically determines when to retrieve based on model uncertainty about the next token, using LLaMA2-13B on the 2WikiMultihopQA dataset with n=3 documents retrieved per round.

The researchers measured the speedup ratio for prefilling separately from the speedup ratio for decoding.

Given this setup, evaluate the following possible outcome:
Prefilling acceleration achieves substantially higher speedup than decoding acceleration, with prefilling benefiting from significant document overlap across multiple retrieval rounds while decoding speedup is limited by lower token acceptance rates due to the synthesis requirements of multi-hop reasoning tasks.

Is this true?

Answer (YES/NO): NO